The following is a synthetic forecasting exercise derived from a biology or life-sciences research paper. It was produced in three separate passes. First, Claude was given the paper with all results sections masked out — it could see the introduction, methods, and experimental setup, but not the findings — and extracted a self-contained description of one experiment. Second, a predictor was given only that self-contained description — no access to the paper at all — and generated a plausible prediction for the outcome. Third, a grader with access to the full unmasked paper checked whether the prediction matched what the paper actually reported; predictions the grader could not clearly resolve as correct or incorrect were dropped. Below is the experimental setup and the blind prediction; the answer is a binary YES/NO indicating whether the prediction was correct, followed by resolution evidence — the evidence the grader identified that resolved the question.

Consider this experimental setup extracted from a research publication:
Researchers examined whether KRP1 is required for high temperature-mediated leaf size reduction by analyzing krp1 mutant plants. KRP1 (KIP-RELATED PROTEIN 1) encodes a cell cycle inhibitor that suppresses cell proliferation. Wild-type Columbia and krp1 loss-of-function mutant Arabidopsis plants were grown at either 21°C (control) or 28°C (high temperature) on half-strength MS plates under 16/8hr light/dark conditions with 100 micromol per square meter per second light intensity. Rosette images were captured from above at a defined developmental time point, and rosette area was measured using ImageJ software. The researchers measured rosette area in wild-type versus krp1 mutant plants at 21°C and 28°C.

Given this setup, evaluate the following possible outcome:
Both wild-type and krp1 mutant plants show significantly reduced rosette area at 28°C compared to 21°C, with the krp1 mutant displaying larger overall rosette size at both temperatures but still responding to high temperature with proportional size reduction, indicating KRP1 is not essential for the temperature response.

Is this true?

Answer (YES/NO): NO